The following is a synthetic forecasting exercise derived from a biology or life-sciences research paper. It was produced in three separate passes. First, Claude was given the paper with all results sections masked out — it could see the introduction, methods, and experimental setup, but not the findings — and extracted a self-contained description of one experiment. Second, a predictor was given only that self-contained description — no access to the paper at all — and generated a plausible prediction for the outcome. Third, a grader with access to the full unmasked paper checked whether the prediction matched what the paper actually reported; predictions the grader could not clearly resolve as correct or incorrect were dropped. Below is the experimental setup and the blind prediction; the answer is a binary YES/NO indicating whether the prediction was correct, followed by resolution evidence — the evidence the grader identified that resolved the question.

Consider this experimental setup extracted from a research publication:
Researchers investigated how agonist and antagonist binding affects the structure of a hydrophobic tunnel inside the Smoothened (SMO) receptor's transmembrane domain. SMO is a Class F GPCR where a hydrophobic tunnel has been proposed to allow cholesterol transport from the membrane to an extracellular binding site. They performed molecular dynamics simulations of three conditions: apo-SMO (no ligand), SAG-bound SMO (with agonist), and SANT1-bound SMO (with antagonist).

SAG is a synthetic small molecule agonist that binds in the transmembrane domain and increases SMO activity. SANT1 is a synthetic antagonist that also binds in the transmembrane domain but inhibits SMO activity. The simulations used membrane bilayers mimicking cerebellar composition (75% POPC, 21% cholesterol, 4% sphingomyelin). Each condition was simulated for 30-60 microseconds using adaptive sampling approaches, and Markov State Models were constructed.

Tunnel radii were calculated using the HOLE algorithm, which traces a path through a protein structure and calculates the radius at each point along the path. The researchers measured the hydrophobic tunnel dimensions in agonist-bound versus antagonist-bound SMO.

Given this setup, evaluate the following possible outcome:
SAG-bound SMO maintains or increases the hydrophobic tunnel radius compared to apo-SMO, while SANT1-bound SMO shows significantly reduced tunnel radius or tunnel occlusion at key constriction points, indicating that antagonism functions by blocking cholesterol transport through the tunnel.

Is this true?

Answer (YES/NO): YES